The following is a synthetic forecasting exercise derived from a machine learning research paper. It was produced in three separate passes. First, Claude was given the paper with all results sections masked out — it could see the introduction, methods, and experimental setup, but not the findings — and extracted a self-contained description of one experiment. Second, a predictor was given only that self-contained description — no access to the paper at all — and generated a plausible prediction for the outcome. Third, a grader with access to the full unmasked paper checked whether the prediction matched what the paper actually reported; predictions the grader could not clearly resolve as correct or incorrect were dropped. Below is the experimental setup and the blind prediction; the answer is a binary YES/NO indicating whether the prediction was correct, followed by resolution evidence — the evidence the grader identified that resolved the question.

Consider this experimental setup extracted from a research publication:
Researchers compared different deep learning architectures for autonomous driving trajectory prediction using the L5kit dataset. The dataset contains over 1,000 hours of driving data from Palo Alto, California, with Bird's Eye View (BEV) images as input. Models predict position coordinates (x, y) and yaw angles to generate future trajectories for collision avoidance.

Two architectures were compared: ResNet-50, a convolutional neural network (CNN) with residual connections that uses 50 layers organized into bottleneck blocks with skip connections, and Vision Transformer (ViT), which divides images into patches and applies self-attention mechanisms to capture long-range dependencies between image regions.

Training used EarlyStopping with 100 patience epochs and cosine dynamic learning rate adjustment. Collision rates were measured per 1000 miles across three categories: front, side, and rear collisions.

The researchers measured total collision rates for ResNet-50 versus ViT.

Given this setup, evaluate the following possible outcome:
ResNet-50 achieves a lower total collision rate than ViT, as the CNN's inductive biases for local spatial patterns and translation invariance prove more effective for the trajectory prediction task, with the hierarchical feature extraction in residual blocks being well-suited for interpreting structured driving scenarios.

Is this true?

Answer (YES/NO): NO